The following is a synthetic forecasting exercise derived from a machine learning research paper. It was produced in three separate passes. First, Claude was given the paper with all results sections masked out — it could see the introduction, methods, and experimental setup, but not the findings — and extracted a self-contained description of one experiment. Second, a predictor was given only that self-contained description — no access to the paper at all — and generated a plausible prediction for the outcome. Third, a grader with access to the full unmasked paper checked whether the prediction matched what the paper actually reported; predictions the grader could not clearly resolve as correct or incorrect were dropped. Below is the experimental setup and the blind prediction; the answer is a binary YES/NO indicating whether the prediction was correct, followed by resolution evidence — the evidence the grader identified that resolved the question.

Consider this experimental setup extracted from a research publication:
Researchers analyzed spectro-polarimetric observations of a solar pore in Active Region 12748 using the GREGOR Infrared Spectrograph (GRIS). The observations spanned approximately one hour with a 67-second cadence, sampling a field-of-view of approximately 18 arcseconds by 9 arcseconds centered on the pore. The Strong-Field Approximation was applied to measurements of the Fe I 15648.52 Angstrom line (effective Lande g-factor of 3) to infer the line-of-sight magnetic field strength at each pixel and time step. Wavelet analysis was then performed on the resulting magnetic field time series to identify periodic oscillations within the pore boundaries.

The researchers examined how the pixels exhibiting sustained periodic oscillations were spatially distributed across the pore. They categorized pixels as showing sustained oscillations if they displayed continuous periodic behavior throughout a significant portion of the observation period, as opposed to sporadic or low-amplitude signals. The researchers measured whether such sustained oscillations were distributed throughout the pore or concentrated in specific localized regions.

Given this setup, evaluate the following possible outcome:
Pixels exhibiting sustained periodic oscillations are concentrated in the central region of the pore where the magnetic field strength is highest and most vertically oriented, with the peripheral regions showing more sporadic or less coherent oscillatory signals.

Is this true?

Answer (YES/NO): NO